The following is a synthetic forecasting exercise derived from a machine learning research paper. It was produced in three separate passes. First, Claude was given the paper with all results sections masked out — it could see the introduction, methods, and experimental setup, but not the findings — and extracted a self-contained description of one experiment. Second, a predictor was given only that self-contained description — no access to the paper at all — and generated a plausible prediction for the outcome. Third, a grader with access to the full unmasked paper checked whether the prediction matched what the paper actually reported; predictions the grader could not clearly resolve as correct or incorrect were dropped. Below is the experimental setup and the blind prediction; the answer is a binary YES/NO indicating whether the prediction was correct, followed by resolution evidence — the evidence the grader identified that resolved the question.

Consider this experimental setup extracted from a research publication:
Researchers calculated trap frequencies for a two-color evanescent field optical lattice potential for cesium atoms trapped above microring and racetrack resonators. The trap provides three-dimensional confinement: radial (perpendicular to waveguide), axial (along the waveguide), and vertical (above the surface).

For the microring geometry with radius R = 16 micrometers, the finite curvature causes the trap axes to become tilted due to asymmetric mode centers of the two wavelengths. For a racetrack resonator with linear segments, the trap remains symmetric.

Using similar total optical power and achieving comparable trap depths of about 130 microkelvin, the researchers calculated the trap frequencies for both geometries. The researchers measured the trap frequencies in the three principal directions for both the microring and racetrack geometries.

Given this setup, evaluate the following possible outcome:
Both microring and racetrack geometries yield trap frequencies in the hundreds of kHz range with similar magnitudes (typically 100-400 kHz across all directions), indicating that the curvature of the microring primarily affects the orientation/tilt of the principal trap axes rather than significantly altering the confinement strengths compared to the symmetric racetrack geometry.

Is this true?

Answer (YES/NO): NO